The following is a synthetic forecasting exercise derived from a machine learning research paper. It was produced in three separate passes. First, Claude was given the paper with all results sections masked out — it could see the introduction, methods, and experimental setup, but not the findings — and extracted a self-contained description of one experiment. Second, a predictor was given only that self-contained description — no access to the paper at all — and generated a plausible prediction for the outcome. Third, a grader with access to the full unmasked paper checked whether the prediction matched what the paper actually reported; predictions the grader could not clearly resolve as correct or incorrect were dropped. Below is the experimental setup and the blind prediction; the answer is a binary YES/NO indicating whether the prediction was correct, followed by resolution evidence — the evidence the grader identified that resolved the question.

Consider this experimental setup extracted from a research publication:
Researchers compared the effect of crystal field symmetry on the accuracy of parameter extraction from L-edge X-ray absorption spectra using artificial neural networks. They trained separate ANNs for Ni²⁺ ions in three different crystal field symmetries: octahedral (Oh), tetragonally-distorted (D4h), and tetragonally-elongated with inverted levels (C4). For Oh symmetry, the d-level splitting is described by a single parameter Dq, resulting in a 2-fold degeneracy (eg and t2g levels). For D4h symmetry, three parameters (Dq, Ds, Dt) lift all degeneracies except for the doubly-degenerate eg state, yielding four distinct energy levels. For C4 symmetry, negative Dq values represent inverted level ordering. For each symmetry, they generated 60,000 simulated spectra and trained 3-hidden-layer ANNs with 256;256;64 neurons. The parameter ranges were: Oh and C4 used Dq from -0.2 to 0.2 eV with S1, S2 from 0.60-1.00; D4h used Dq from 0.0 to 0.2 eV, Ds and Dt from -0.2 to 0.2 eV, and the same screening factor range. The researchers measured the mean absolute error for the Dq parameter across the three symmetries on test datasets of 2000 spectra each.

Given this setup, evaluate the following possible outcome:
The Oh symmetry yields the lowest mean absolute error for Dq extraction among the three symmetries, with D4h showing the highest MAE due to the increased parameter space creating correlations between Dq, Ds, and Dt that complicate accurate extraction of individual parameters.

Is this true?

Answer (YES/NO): YES